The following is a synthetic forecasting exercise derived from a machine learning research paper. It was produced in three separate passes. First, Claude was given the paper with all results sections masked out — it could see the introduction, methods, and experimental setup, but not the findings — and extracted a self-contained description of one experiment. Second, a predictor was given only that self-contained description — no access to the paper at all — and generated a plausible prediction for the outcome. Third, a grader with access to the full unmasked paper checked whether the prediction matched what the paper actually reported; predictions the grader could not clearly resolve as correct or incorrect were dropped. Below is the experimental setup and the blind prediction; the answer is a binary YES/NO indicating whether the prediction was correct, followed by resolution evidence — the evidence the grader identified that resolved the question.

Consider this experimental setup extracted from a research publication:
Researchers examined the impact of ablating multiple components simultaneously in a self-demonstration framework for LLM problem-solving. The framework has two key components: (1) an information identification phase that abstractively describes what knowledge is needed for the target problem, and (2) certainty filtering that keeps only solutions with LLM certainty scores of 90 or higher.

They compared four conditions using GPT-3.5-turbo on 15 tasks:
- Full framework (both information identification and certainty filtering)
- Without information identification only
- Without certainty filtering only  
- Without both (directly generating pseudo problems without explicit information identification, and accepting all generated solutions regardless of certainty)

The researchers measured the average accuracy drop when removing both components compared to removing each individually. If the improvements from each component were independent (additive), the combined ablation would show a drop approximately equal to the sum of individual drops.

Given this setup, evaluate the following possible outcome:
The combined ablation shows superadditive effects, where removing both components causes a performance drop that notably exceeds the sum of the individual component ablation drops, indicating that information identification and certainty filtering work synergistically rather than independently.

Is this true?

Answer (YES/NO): NO